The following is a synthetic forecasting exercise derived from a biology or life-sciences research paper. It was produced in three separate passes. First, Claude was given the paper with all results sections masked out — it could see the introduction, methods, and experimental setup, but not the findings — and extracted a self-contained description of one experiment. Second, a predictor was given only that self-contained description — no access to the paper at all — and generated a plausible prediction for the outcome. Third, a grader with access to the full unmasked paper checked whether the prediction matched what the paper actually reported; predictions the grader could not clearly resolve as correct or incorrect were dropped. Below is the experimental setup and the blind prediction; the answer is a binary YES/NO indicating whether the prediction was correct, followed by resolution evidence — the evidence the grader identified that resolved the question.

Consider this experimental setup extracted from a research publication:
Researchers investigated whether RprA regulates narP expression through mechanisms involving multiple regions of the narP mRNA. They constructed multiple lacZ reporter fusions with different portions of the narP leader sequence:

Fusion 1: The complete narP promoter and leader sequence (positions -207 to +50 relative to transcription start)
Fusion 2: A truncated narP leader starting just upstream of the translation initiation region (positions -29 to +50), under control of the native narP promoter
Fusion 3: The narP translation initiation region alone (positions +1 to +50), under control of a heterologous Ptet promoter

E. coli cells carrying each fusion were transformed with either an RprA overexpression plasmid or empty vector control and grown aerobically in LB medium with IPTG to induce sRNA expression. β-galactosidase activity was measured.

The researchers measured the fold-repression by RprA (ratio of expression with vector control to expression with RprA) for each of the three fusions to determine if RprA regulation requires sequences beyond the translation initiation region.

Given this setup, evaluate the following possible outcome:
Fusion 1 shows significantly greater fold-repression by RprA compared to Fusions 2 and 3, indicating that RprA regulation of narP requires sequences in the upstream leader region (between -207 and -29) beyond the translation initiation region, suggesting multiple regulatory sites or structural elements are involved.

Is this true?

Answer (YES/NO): NO